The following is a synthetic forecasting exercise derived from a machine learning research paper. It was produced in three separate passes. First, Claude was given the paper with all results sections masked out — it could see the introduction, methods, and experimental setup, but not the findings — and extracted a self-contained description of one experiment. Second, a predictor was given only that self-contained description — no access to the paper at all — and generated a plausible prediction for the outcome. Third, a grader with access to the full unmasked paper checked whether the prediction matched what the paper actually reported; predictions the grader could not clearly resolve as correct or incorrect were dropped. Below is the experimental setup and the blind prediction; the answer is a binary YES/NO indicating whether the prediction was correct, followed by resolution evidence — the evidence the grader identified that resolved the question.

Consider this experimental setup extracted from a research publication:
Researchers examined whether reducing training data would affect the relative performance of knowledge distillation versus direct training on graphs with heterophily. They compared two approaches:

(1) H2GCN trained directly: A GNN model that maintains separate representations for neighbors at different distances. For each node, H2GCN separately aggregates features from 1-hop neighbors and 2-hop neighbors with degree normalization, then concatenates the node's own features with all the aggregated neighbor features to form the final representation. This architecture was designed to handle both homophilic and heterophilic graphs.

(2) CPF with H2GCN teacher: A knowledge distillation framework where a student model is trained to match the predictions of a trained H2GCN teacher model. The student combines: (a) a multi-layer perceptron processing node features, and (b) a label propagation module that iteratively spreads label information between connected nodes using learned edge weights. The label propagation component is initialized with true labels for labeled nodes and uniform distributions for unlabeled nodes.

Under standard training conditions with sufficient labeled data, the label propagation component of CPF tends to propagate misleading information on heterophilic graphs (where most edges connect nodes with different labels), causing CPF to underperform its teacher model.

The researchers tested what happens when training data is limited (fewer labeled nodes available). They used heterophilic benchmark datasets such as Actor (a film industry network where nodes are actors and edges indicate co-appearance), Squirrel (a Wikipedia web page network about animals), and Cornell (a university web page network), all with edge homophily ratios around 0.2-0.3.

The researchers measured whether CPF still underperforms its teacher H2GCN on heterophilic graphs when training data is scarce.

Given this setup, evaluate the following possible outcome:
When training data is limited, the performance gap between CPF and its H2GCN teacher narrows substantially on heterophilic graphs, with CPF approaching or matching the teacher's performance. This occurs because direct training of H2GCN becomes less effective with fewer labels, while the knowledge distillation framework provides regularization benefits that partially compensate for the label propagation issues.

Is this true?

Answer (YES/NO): NO